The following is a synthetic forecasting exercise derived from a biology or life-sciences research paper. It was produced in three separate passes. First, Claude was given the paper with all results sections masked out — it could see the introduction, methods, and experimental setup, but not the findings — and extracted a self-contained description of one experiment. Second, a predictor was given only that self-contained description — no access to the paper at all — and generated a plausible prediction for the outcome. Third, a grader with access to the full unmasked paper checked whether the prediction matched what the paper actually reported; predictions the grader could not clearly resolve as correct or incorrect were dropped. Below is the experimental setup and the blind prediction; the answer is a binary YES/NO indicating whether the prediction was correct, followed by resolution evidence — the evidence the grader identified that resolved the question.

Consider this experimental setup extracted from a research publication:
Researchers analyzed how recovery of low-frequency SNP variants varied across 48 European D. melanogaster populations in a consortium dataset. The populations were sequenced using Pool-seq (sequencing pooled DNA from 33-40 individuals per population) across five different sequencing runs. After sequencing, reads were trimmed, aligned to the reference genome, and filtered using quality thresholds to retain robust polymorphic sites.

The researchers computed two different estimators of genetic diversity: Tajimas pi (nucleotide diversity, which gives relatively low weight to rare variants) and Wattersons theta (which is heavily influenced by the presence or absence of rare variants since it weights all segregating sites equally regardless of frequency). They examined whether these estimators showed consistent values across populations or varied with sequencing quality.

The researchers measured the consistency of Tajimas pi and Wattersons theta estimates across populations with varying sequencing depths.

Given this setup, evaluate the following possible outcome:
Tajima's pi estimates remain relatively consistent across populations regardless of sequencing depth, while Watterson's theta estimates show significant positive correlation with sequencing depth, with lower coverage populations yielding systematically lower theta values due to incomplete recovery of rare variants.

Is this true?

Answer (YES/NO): YES